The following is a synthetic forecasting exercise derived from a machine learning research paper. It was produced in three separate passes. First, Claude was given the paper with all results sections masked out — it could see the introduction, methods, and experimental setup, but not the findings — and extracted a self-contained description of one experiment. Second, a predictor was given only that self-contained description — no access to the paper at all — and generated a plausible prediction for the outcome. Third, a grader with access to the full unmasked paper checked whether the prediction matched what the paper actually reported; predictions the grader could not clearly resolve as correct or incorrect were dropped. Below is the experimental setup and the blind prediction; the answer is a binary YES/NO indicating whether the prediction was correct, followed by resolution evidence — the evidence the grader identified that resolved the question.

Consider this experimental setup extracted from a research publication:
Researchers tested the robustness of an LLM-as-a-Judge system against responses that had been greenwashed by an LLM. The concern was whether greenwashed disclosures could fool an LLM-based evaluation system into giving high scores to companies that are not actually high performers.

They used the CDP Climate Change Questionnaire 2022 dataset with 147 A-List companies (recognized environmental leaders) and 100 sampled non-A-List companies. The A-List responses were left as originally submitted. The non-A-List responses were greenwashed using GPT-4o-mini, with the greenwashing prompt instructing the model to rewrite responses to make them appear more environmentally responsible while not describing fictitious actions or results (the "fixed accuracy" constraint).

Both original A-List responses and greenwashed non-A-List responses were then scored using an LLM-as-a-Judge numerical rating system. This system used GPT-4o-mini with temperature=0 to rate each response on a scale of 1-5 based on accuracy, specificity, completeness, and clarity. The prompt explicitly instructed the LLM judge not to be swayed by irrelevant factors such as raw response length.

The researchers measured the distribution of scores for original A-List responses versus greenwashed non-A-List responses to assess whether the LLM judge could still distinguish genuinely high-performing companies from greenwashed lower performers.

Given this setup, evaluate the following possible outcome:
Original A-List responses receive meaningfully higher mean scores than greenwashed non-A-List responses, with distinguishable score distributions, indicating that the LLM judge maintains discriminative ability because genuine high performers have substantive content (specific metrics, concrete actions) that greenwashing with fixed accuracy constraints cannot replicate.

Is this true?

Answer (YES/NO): NO